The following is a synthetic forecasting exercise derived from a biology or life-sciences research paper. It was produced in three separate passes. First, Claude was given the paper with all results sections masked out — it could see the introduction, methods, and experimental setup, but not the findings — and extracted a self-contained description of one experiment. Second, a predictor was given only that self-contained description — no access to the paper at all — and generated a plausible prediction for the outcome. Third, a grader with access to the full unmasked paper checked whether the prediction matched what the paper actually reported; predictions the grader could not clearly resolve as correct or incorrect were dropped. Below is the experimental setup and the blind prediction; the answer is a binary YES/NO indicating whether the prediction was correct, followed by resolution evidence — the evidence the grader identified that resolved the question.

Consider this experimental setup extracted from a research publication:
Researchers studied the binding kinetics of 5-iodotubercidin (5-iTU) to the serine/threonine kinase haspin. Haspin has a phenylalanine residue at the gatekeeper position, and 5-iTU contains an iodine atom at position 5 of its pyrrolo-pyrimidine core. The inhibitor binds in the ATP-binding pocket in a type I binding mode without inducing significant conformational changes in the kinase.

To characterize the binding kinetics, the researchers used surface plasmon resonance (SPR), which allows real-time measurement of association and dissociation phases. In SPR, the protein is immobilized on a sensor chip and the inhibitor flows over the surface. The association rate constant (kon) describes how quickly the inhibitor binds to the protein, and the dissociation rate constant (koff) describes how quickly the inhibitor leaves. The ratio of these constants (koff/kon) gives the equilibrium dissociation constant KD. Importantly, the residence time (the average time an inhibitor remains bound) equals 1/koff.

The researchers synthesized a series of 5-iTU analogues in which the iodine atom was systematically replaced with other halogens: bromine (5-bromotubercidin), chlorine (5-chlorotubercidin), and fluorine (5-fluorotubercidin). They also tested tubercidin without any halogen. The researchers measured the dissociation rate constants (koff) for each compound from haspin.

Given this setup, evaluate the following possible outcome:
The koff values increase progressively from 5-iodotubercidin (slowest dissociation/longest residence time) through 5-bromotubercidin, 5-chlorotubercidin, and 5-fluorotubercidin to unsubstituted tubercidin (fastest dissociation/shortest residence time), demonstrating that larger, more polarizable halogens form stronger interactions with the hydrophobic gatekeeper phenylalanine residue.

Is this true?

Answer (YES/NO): YES